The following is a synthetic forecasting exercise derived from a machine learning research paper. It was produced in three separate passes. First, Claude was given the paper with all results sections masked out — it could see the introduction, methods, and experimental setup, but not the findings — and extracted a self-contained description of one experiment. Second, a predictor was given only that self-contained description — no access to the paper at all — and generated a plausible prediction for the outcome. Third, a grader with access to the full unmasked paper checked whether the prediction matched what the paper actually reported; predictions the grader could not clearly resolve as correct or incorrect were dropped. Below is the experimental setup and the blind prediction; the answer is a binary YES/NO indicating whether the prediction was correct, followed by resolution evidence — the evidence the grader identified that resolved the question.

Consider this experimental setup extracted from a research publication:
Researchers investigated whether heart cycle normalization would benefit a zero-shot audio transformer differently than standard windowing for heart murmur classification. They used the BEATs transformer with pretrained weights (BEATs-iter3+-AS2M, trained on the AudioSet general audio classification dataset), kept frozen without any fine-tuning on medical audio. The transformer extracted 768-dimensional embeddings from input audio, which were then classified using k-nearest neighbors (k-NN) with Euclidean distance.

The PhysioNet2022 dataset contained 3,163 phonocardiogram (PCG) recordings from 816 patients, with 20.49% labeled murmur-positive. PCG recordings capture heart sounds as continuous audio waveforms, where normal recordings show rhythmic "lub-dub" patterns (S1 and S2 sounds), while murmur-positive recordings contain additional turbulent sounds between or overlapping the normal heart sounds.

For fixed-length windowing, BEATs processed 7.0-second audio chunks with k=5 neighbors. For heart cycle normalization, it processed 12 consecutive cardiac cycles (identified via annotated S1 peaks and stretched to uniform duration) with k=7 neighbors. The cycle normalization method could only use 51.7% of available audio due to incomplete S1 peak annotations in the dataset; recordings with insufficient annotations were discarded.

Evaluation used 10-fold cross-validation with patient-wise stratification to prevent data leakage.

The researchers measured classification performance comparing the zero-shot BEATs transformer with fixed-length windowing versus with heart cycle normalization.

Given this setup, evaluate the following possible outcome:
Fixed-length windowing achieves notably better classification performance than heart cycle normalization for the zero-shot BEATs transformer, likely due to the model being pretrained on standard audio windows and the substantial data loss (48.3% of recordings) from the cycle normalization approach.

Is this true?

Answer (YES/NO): NO